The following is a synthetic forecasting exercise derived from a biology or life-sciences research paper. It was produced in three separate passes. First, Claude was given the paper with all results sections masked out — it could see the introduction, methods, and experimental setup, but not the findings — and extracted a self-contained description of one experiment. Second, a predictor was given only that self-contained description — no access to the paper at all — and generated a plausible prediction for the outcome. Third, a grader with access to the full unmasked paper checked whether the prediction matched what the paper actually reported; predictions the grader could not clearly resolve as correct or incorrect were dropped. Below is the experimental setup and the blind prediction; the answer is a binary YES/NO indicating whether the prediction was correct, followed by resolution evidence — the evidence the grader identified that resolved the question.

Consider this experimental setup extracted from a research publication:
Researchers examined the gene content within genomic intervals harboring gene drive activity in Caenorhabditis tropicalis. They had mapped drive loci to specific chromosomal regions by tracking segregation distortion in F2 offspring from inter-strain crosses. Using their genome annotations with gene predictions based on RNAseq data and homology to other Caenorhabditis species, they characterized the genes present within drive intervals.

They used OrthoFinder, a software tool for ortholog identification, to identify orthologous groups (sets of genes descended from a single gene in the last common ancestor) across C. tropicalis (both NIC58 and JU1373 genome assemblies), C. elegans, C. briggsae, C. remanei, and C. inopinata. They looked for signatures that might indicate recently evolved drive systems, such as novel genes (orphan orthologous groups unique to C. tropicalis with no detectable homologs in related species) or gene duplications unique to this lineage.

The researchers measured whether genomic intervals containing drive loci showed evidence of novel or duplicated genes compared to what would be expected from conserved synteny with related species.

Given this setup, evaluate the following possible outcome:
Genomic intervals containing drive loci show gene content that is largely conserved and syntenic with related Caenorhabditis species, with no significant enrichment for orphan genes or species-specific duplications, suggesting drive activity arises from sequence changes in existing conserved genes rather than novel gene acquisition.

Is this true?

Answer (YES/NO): NO